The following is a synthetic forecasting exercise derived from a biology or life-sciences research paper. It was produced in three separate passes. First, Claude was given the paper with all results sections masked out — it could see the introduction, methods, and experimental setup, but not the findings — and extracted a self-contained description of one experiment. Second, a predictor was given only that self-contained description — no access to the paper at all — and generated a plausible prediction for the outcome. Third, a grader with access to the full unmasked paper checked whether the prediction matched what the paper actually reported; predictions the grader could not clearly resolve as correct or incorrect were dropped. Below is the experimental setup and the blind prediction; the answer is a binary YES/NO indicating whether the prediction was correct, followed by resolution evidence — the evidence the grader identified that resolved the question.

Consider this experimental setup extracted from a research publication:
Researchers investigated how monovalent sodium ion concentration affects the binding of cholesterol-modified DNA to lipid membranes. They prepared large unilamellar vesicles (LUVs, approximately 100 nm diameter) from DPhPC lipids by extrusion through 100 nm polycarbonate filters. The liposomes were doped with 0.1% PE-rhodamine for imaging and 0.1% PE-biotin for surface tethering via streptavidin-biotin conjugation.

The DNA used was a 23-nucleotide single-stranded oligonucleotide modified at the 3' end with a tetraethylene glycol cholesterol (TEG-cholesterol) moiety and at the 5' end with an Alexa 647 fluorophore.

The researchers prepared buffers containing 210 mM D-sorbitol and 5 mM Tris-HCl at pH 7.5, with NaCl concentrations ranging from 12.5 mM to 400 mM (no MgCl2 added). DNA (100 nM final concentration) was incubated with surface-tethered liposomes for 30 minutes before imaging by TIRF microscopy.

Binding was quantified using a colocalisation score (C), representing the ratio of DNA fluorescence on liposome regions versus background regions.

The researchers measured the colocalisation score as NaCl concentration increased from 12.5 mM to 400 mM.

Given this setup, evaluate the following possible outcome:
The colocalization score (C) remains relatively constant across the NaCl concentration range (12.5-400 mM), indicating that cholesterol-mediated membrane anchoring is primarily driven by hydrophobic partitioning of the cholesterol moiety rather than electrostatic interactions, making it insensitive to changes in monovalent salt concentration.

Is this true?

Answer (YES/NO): NO